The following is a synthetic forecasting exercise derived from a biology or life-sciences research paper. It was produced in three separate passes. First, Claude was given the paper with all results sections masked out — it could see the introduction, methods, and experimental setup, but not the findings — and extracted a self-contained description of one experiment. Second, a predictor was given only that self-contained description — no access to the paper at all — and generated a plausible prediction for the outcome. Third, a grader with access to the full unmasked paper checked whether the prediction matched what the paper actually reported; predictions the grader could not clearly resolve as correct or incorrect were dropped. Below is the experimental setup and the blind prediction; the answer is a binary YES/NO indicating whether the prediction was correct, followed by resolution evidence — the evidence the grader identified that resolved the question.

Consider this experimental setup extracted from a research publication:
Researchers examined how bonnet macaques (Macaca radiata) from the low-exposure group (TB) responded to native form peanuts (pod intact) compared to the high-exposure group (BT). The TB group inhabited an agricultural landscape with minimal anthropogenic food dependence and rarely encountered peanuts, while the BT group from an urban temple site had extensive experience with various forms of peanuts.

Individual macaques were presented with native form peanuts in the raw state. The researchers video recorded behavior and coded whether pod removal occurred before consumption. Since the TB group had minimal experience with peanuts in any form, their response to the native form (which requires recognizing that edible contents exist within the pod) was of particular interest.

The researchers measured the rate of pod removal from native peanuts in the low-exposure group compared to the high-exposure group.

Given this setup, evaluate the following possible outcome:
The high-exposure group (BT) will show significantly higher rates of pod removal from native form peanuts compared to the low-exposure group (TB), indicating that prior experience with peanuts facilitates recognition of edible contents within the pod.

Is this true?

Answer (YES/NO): NO